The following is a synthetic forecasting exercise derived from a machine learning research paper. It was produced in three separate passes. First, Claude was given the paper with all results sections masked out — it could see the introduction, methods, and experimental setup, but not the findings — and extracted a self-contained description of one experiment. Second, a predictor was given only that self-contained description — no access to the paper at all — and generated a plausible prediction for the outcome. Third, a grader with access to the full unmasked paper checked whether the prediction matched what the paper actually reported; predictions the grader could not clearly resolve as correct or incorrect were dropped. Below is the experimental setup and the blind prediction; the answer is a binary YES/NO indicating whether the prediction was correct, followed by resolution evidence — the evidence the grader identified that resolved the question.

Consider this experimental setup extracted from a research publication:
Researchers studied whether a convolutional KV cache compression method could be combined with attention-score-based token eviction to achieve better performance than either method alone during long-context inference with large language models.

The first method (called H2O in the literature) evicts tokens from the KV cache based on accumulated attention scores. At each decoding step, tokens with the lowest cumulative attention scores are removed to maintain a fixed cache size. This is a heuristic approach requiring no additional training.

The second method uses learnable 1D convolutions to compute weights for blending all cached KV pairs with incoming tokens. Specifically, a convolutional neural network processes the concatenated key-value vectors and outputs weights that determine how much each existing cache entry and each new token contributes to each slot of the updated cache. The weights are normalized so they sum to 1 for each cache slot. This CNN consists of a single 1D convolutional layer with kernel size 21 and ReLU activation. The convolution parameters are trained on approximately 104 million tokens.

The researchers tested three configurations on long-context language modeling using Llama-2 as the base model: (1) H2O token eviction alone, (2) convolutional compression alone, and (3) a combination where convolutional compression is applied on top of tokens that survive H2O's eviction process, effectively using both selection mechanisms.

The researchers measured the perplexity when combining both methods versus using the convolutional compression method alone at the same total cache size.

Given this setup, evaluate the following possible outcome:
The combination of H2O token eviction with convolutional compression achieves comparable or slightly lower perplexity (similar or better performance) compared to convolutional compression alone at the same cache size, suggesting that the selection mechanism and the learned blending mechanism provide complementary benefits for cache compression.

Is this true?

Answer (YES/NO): YES